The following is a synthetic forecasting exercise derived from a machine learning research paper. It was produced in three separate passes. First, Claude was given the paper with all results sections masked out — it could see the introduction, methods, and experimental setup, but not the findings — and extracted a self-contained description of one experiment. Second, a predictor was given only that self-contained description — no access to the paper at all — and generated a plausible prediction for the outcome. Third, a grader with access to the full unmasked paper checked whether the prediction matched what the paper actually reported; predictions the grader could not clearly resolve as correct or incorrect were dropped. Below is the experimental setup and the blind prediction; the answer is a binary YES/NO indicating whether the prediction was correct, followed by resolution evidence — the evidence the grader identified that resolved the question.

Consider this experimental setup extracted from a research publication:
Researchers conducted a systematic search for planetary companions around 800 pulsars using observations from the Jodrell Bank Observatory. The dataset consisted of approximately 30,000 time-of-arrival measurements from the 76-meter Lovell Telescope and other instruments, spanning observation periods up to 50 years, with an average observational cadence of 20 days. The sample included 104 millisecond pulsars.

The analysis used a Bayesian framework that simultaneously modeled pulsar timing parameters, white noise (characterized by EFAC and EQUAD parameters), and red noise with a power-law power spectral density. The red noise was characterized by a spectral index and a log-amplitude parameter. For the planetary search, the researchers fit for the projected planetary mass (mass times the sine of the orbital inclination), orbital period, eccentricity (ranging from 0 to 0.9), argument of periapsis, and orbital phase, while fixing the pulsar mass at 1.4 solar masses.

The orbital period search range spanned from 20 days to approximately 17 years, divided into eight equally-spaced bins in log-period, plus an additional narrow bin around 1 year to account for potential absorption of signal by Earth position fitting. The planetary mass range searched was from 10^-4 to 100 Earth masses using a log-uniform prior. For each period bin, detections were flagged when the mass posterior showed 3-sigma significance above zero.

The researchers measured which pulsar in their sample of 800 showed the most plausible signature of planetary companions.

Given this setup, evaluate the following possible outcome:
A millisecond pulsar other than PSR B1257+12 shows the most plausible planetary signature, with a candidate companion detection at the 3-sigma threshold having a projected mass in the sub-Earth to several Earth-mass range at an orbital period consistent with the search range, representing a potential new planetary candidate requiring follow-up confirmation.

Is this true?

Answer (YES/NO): NO